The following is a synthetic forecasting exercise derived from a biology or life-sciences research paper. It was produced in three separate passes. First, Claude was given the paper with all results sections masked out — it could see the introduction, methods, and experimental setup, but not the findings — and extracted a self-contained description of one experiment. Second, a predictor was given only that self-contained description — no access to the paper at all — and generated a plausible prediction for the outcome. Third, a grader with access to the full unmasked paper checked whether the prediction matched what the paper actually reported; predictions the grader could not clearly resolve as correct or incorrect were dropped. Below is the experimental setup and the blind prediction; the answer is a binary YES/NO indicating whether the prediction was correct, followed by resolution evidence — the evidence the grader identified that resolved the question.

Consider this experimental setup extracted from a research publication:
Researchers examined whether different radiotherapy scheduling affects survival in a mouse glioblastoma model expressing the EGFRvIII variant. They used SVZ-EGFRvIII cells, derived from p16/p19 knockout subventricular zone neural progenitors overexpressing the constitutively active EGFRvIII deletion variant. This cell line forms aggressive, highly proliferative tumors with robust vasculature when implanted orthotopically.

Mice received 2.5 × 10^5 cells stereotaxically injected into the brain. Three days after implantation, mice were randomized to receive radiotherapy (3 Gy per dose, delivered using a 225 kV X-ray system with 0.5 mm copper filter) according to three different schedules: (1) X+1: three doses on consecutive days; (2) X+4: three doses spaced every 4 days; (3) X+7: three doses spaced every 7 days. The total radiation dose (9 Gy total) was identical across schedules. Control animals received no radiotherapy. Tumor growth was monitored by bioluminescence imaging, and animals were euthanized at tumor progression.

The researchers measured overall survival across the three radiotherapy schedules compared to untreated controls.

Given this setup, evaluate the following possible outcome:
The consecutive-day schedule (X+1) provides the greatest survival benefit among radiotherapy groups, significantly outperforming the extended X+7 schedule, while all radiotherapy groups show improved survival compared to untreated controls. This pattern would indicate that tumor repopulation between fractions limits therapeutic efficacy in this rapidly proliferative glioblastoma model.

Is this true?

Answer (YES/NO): NO